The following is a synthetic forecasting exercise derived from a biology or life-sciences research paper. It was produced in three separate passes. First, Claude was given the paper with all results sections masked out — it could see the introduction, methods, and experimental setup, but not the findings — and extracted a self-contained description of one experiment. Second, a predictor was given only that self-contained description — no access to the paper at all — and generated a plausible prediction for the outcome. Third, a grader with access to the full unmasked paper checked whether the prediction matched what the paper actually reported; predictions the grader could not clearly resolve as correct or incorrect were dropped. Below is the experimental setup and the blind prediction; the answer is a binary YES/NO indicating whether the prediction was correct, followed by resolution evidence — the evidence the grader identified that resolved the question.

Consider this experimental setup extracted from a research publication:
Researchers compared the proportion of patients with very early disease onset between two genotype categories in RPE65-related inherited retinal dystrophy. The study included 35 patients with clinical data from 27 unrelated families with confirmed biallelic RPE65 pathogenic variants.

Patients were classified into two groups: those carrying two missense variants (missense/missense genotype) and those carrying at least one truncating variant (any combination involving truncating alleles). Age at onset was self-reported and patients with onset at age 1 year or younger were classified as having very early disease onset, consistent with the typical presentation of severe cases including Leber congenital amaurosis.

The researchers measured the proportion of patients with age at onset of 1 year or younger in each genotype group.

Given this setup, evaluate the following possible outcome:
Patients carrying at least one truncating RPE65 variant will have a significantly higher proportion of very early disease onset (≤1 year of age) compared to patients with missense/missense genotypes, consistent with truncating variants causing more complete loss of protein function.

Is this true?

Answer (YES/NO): YES